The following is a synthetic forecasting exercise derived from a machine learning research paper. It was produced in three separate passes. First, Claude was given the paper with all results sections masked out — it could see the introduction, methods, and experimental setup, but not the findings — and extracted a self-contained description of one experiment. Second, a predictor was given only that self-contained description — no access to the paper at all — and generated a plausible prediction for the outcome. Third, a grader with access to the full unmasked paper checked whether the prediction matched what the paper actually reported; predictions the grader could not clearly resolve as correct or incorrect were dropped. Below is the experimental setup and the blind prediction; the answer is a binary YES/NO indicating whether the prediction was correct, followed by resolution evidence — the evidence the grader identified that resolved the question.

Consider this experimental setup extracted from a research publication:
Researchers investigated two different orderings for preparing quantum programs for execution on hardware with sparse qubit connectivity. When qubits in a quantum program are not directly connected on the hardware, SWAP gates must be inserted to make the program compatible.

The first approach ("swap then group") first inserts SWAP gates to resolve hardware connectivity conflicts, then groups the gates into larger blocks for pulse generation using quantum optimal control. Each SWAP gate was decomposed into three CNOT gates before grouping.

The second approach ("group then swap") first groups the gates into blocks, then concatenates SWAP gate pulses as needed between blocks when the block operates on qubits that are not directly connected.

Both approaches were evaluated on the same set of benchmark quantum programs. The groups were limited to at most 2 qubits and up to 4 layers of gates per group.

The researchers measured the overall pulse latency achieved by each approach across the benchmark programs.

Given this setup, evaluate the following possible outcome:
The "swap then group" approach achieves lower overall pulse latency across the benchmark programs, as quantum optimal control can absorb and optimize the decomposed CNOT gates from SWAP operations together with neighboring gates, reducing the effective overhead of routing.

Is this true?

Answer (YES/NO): YES